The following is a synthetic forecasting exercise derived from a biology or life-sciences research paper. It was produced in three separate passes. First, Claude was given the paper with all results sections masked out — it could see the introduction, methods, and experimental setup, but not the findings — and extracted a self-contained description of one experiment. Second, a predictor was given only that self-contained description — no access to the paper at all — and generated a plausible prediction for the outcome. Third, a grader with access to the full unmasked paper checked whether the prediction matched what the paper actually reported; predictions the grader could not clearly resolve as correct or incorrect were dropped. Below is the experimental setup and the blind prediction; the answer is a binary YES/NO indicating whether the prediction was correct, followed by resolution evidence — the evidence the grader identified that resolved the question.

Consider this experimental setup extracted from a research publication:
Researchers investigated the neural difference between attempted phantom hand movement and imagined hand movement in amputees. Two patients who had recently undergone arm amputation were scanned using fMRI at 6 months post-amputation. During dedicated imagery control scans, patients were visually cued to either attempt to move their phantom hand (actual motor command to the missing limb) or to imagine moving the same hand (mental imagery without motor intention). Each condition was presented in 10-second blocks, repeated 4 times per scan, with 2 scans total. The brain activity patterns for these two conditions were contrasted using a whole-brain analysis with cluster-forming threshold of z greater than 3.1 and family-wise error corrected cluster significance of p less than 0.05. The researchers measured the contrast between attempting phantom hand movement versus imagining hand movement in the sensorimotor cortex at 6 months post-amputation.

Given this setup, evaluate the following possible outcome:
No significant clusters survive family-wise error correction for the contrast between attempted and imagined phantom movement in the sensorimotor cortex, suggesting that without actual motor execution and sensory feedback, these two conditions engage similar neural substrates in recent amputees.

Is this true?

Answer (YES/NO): NO